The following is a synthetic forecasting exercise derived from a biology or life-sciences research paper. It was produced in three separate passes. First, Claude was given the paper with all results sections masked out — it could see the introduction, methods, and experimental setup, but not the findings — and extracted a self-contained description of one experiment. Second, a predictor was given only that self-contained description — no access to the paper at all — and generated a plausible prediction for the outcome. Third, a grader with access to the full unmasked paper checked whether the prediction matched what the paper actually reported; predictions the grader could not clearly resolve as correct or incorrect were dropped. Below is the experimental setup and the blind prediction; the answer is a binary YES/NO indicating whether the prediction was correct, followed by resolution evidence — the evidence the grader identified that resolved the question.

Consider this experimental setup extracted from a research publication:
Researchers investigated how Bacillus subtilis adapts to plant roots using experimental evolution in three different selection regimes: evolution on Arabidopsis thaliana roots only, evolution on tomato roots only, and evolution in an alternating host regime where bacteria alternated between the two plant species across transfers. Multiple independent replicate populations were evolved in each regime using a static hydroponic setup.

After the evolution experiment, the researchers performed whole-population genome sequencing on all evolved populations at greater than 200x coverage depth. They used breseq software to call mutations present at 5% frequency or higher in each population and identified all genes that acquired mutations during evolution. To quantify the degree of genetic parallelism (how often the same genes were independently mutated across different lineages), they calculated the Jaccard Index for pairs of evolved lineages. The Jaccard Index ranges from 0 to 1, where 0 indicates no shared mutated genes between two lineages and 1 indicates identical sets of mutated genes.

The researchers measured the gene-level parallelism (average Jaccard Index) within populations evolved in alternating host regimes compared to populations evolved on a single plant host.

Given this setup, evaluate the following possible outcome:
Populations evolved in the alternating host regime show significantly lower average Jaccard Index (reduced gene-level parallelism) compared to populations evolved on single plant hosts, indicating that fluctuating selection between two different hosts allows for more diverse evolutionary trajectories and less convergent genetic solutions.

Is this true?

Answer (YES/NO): NO